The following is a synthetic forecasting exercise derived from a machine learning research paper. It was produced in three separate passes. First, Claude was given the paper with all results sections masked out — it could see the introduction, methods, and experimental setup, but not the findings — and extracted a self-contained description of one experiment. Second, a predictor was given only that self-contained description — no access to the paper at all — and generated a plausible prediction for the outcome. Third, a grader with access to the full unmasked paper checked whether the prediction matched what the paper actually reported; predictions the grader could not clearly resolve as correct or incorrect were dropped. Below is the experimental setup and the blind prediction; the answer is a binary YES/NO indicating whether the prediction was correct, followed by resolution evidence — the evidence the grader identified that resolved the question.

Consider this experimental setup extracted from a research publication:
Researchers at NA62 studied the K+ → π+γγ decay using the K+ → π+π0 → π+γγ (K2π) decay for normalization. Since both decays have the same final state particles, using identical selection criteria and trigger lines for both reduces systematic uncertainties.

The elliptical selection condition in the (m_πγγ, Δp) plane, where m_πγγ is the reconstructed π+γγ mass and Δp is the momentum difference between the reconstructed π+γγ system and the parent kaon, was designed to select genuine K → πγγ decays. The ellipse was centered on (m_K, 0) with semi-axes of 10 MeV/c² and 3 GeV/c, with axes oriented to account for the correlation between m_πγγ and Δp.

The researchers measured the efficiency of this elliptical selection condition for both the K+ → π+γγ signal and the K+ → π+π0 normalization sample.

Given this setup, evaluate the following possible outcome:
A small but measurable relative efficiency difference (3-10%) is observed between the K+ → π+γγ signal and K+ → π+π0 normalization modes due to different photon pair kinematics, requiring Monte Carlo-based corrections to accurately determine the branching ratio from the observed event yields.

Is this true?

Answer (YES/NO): NO